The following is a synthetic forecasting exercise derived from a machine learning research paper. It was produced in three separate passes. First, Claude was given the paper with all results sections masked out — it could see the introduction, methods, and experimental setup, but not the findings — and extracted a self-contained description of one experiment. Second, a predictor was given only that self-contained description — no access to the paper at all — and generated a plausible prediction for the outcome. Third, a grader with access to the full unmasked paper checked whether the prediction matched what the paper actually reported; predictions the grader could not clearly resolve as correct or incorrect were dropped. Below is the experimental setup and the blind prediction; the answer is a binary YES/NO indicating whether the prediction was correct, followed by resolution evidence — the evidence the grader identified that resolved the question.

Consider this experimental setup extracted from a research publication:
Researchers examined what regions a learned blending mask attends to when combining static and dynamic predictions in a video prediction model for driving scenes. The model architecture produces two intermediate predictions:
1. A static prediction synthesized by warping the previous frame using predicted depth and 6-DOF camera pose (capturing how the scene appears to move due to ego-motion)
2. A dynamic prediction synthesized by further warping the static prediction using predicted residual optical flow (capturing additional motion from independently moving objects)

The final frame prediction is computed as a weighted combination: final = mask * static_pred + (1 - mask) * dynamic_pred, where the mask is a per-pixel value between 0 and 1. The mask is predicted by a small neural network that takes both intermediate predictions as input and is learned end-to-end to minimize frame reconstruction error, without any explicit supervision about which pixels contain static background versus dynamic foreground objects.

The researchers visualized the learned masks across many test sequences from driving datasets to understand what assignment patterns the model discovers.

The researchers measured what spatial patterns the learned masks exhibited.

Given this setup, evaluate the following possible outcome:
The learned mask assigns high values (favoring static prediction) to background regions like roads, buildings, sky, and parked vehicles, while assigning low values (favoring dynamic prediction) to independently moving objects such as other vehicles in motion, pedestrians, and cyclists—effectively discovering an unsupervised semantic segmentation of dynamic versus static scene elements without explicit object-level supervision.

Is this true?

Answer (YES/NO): YES